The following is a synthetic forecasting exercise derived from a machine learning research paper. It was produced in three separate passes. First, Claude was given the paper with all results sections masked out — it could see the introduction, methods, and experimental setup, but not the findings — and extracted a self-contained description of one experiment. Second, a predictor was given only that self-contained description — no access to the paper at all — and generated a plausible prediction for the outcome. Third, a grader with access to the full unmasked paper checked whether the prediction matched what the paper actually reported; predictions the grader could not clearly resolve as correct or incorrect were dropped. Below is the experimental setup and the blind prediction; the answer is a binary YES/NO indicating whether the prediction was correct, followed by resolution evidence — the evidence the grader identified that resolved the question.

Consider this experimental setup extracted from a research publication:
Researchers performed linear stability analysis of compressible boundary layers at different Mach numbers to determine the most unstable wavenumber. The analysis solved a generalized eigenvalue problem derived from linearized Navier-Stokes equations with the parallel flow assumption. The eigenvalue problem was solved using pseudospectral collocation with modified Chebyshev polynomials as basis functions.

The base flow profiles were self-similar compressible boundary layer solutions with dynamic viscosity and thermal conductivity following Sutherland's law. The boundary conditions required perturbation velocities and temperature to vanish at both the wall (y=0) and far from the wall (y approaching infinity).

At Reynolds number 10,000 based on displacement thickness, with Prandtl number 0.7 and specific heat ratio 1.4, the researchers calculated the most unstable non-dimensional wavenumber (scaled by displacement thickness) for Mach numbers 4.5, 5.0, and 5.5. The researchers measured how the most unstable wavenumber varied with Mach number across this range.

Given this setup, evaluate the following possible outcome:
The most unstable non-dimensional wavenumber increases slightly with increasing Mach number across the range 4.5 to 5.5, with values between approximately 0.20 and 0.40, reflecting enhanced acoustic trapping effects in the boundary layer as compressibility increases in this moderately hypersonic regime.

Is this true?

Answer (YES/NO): NO